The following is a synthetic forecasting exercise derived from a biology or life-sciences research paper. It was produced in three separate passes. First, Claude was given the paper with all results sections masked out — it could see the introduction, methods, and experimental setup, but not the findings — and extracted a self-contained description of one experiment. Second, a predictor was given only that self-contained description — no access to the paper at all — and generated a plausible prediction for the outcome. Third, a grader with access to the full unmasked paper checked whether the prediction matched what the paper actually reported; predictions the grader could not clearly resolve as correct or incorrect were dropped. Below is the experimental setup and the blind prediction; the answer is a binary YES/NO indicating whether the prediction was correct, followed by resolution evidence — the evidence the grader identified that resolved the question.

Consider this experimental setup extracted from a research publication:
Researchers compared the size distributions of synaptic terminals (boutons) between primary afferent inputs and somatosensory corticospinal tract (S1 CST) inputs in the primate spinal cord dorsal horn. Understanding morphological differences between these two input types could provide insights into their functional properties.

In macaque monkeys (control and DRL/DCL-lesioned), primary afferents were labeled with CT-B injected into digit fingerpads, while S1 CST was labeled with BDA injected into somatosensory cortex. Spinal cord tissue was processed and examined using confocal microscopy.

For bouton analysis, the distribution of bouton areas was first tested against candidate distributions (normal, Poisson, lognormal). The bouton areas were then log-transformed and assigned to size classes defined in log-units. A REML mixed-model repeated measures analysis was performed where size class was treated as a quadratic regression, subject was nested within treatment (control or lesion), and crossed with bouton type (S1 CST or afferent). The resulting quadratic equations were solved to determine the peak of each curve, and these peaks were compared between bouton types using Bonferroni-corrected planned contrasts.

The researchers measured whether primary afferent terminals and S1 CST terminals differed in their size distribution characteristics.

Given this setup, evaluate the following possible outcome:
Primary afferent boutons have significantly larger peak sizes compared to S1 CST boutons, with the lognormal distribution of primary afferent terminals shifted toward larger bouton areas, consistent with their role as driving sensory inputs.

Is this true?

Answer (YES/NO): NO